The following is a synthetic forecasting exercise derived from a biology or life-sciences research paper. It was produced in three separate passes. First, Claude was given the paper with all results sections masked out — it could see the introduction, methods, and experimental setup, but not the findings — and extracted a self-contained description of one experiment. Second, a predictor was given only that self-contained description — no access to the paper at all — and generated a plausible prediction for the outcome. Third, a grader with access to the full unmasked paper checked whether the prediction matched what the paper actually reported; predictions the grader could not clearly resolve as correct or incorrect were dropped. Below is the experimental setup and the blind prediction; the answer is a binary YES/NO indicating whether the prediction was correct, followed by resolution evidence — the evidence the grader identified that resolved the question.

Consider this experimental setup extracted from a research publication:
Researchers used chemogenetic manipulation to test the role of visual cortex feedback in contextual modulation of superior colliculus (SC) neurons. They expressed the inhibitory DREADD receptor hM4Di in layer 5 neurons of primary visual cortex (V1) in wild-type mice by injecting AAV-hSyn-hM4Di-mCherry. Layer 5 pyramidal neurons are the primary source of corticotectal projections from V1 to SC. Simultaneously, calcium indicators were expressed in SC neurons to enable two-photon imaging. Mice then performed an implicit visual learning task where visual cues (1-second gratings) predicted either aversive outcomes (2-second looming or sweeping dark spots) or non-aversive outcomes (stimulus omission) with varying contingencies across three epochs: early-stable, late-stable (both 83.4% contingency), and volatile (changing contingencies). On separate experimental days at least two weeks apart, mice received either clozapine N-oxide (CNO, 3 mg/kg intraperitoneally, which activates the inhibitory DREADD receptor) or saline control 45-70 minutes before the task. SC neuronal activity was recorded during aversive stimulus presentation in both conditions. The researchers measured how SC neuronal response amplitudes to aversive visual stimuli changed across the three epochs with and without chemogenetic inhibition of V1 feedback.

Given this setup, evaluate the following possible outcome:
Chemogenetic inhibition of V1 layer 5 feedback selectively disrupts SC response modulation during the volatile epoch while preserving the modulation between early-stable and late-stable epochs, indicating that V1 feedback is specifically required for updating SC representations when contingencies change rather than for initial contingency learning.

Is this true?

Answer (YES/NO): NO